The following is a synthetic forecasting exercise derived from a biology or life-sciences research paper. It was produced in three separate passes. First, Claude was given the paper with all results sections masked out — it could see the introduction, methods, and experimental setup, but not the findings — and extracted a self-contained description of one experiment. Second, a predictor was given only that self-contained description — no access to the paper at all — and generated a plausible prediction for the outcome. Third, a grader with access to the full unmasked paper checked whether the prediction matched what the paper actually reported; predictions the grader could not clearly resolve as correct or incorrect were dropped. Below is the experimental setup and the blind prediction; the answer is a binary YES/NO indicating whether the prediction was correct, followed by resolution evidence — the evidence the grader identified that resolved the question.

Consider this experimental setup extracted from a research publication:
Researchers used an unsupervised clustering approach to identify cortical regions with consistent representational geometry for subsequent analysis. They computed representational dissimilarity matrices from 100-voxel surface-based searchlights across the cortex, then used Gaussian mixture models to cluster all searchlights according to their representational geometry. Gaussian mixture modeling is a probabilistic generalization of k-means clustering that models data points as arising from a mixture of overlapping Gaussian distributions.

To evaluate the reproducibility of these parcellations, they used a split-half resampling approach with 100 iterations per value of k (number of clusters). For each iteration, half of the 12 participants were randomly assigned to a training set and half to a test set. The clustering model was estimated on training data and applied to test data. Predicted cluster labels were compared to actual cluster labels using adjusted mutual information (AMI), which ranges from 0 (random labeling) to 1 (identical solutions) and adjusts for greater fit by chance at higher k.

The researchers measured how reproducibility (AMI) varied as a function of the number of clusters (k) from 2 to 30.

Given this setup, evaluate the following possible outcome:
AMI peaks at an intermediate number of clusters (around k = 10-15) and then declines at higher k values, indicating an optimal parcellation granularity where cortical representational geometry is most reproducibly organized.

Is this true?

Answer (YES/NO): NO